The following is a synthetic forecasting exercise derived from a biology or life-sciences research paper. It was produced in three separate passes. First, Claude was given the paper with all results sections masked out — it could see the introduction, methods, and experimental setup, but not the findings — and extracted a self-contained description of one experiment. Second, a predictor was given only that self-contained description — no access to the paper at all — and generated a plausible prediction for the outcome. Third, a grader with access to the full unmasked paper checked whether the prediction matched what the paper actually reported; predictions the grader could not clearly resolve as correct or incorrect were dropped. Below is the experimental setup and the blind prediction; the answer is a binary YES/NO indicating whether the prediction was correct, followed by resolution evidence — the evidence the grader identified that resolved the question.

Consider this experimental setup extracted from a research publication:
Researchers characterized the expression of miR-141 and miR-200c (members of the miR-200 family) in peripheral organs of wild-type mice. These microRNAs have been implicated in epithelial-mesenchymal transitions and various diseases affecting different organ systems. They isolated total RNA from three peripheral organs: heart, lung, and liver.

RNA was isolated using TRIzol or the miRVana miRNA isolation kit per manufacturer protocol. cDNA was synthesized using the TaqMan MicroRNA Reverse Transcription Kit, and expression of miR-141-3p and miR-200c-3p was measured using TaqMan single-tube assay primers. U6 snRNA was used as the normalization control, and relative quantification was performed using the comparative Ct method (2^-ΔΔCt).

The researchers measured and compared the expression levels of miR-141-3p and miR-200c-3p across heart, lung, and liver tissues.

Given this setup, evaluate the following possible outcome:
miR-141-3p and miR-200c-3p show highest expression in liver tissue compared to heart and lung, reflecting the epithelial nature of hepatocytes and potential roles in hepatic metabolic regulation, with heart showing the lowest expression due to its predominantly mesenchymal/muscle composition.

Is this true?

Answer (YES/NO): NO